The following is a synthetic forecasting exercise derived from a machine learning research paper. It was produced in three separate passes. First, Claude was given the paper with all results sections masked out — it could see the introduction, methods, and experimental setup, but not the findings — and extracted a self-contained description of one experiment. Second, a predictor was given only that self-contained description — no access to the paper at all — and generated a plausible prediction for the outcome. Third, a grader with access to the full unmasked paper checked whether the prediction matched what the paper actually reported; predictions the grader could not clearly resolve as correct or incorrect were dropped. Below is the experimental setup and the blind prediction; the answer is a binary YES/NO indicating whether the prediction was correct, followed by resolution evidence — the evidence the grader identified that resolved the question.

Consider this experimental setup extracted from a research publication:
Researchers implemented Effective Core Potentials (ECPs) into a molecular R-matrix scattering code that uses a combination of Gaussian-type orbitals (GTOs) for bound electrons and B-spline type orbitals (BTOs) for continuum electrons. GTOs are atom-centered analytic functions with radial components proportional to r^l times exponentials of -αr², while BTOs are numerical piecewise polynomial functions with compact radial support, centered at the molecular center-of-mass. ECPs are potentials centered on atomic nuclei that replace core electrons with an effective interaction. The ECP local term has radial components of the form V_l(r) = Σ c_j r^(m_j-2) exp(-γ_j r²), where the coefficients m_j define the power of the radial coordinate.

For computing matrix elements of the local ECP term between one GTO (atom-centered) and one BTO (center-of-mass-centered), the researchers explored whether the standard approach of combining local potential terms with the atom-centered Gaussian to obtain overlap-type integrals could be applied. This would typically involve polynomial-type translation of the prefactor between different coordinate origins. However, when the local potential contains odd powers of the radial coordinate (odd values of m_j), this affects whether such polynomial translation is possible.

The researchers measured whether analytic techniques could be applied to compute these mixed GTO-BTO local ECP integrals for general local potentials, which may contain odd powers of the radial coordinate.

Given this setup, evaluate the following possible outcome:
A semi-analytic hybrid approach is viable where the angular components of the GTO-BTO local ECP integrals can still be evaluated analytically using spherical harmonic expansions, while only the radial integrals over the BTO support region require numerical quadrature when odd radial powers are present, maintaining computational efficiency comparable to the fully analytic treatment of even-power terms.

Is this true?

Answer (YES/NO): NO